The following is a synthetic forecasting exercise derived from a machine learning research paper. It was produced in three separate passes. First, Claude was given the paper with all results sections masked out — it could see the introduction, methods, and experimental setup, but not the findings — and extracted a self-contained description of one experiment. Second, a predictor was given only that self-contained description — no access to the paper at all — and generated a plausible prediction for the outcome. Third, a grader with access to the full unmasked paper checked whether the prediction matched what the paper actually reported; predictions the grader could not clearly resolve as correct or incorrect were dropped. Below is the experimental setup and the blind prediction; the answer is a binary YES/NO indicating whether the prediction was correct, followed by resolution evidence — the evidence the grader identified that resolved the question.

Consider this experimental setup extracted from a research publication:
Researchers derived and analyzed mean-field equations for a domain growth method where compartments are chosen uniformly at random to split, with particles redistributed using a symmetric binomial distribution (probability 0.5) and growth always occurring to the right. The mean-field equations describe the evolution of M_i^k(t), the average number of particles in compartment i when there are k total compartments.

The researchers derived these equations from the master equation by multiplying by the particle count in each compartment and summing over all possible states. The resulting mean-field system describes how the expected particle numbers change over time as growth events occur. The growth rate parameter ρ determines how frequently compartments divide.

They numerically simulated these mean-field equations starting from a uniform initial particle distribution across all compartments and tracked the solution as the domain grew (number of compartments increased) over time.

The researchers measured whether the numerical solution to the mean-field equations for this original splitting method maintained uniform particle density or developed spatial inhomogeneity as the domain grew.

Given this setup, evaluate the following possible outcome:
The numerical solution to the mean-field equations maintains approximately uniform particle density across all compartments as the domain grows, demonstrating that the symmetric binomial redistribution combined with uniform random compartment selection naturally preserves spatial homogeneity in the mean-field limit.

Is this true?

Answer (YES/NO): NO